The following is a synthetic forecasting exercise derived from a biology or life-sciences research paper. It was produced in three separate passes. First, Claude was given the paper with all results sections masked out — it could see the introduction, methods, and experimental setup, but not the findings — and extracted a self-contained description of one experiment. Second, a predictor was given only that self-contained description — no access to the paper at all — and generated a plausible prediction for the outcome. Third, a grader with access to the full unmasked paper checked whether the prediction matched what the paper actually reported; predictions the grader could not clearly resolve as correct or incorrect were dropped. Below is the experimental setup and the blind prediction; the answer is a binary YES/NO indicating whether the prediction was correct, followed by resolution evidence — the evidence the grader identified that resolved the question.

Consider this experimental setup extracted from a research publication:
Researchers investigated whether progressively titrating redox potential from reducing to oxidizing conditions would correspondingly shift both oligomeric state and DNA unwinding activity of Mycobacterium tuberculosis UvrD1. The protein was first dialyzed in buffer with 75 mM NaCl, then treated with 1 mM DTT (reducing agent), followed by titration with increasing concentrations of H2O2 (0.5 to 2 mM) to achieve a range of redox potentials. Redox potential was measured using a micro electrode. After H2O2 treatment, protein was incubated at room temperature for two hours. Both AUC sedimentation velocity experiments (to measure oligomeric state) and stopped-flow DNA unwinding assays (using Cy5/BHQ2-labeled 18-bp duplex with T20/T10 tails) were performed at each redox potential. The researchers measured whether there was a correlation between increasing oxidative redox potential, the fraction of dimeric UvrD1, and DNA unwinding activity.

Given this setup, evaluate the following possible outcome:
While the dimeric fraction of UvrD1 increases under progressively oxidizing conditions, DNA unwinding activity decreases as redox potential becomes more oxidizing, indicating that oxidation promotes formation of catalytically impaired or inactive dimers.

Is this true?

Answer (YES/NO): NO